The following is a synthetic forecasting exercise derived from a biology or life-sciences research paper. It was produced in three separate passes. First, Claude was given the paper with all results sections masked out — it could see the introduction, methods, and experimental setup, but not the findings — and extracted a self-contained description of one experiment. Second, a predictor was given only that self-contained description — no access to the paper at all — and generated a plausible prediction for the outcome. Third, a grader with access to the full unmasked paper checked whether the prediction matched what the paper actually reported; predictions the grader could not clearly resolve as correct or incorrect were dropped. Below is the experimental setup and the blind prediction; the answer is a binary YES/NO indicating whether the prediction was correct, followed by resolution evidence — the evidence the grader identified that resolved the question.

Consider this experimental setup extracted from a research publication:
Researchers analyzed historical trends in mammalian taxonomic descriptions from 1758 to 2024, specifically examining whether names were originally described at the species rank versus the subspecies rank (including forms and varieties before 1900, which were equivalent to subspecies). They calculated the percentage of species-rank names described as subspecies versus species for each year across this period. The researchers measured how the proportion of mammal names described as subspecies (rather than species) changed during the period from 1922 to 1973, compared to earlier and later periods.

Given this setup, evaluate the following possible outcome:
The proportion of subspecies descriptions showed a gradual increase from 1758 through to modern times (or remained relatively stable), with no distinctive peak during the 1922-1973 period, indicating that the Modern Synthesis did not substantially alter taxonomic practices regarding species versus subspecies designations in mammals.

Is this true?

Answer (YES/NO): NO